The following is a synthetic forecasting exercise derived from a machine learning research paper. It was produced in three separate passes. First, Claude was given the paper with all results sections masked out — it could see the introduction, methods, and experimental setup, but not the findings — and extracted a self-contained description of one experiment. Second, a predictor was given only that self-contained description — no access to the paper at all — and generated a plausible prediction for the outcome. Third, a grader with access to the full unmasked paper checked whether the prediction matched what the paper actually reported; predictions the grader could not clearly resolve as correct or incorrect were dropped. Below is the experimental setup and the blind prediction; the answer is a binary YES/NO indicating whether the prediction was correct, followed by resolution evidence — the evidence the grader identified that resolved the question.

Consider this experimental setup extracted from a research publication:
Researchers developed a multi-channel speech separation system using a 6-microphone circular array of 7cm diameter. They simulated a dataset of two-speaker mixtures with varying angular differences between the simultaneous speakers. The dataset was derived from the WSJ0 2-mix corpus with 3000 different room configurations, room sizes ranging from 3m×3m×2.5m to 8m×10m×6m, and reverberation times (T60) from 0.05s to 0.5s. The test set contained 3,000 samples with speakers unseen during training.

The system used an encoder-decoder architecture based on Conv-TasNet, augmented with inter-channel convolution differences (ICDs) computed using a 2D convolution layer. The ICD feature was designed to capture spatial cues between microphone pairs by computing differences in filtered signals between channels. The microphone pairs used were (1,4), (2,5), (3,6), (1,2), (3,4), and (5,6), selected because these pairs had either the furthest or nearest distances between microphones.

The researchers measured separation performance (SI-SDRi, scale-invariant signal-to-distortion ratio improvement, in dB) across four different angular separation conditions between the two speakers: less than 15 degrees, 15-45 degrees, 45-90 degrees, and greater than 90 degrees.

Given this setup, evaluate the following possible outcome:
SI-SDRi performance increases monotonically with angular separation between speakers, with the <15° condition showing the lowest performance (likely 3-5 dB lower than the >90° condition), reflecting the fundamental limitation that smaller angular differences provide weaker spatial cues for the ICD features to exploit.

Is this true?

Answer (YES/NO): NO